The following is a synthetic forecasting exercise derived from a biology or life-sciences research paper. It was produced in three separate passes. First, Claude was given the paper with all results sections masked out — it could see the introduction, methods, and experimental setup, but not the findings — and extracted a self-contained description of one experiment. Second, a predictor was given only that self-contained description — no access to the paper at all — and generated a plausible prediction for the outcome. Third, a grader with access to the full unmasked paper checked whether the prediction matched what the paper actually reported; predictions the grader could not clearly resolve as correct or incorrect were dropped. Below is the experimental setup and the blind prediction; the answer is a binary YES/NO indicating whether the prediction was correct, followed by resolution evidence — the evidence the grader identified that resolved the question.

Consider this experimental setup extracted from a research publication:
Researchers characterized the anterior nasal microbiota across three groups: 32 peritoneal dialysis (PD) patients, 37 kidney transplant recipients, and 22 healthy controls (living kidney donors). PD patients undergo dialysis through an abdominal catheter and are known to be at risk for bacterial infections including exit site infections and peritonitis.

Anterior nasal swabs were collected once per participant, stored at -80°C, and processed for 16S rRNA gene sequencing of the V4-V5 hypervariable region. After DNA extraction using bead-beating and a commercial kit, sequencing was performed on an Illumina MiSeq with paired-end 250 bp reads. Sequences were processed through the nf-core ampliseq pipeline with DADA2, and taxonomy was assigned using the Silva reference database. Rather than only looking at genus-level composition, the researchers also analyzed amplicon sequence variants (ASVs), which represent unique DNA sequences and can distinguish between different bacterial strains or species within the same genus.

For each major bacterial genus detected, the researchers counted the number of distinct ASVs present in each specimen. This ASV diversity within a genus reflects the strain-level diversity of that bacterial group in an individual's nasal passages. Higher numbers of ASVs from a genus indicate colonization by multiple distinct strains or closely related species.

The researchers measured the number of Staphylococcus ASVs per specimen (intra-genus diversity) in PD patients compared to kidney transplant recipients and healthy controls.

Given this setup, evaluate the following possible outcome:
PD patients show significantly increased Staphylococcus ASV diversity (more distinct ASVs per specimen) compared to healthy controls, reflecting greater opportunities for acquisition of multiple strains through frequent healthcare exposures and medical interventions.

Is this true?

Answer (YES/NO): YES